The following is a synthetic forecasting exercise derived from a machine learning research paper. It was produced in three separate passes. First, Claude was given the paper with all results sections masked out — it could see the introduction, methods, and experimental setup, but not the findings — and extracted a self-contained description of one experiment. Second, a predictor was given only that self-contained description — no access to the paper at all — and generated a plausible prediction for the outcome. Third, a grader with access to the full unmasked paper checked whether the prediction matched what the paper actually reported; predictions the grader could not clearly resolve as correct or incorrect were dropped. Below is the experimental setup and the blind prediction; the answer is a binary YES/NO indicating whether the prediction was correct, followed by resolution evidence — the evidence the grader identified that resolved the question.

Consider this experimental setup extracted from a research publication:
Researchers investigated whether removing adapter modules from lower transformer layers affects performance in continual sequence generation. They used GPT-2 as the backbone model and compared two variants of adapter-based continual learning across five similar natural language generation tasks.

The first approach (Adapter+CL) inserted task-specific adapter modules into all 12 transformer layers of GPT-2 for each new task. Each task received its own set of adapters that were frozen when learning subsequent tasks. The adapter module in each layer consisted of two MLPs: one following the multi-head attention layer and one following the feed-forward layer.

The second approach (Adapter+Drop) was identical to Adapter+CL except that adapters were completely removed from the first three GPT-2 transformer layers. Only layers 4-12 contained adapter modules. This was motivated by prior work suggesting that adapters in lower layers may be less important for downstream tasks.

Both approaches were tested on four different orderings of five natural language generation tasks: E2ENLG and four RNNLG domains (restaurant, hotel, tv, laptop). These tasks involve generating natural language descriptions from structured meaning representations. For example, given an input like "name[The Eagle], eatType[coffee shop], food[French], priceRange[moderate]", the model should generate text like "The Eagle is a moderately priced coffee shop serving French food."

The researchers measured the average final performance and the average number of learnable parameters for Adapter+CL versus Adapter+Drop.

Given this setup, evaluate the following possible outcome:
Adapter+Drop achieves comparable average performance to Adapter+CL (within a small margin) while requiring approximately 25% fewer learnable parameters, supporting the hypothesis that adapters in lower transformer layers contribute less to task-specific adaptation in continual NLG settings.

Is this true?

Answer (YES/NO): YES